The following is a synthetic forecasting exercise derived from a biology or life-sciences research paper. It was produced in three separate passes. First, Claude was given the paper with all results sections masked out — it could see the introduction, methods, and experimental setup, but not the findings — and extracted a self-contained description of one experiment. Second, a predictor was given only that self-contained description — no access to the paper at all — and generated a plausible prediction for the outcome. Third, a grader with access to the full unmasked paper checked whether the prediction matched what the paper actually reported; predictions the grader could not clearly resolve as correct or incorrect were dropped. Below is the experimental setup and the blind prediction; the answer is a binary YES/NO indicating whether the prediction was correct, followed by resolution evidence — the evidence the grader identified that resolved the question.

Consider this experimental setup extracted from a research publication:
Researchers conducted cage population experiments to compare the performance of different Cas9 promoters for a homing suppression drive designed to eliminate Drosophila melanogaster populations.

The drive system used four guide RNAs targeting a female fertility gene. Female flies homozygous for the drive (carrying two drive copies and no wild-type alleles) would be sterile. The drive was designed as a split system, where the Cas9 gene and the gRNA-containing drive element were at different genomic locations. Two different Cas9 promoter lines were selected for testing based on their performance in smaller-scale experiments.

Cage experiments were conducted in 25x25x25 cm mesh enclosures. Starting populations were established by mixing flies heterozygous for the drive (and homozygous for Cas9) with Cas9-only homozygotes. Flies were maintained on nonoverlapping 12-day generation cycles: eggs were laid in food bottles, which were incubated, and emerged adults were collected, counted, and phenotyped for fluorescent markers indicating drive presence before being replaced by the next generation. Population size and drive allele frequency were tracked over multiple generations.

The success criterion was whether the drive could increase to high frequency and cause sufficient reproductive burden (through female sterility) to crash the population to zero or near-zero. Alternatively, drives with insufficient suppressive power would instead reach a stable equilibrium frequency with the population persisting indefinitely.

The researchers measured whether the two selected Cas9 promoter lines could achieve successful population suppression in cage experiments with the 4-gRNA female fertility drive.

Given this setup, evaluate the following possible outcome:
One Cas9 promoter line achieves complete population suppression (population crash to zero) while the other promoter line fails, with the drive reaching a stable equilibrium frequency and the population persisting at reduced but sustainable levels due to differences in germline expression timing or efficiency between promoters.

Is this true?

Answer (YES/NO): NO